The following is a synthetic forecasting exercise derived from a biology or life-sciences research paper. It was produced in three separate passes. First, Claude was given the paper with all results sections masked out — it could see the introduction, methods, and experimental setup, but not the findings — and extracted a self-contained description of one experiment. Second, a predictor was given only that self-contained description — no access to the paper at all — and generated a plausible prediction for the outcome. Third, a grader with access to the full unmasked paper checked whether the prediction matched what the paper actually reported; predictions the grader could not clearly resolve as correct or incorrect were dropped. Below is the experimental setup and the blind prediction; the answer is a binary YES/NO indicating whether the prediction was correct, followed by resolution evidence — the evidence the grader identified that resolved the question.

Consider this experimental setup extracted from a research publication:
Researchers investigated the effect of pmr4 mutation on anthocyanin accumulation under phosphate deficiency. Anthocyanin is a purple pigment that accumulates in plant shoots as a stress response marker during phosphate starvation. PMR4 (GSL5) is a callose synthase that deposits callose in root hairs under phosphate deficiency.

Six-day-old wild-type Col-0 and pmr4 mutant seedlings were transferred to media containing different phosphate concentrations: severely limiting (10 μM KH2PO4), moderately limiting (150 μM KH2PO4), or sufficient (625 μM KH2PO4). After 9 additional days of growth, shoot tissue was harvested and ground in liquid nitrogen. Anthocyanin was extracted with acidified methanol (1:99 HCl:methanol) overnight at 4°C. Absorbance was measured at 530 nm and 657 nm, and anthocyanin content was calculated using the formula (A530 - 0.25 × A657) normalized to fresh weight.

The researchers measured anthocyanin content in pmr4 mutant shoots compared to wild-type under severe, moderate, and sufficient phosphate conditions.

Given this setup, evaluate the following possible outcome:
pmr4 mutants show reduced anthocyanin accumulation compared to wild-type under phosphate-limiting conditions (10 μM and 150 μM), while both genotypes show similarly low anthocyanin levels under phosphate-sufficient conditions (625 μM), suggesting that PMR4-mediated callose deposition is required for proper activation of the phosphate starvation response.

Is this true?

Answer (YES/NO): NO